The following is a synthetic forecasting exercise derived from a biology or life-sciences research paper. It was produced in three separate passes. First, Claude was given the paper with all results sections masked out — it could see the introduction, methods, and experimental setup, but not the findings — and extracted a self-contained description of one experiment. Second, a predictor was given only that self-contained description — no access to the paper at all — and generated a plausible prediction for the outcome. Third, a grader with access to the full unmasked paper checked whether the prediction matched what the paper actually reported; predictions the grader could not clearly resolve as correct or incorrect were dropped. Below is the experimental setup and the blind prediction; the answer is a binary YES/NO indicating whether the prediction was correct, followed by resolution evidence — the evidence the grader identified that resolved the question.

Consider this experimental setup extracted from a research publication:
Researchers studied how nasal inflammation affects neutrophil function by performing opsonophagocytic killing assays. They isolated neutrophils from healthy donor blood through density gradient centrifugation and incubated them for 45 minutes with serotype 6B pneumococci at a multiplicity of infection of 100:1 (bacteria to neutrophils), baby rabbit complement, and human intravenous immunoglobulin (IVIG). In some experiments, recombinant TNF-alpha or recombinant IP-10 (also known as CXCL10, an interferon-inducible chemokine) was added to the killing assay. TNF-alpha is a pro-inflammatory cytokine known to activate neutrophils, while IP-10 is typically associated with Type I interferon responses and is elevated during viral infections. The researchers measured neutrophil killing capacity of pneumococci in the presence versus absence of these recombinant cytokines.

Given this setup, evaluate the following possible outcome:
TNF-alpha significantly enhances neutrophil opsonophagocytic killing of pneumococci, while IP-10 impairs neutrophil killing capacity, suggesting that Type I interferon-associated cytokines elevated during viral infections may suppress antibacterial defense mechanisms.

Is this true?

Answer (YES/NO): NO